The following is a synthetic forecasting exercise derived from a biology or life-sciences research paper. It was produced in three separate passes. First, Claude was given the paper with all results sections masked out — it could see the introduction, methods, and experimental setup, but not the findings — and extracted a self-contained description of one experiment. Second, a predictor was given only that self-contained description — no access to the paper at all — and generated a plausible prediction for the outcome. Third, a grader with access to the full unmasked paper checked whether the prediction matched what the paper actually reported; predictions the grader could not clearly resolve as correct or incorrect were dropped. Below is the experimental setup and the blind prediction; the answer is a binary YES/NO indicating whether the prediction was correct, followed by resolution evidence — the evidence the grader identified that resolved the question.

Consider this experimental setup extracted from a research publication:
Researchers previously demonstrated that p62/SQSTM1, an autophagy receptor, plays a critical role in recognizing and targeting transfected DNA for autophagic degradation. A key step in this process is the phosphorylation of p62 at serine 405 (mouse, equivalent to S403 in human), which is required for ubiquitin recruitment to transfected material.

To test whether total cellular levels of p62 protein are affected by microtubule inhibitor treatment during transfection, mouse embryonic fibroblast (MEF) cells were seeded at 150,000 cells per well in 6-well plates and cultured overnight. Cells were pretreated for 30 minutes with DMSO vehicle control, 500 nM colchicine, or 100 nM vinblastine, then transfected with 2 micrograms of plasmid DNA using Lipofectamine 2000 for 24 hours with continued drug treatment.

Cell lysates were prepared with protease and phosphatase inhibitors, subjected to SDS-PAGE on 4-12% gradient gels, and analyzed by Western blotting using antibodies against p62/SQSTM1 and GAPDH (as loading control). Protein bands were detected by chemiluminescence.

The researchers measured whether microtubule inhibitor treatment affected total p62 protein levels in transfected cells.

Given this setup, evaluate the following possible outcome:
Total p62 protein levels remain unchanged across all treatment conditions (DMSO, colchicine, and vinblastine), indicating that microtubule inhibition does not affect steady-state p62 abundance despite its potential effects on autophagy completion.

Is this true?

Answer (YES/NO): YES